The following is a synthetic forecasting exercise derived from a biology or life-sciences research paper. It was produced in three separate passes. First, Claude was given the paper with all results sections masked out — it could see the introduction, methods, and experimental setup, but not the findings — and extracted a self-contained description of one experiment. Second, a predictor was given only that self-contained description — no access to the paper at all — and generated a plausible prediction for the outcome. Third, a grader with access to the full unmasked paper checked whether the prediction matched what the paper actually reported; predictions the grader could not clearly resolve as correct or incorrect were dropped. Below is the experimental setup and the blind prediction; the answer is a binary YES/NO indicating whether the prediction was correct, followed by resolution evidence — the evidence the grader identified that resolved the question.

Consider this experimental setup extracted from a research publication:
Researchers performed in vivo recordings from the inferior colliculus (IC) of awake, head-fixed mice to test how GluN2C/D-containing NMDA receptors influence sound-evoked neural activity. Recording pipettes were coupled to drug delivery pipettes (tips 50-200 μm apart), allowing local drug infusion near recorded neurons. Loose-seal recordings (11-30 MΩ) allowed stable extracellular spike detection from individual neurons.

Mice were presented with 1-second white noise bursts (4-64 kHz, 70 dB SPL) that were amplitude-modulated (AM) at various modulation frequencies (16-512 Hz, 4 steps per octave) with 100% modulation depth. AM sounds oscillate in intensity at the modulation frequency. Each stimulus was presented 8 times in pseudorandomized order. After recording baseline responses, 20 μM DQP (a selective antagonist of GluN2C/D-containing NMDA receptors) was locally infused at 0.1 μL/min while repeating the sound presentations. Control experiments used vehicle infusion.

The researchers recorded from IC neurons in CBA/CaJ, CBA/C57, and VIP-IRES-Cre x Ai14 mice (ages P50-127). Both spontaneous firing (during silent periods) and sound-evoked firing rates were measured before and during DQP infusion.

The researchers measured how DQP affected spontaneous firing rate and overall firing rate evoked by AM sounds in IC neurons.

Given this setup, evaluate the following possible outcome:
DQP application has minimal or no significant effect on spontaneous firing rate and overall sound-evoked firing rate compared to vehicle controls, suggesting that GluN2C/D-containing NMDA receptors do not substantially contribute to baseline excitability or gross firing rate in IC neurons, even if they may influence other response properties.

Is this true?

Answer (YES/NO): NO